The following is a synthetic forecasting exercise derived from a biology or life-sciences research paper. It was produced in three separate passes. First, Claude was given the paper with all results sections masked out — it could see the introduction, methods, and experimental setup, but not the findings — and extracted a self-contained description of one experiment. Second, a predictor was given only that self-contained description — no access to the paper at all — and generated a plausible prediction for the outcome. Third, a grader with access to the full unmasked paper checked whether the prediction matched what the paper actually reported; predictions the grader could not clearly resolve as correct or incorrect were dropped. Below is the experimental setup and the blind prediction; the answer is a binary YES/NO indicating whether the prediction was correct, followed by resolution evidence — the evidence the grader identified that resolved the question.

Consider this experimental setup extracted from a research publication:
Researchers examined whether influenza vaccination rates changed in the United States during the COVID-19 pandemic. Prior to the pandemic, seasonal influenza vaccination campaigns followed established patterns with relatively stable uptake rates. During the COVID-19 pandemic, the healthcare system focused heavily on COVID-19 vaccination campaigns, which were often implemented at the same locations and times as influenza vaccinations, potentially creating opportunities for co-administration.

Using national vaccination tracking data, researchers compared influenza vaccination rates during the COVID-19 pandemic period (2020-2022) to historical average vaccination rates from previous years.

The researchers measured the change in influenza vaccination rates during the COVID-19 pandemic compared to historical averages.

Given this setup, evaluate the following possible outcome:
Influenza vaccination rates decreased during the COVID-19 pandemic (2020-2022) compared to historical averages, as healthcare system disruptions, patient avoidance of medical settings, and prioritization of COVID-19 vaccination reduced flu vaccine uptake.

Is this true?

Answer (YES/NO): NO